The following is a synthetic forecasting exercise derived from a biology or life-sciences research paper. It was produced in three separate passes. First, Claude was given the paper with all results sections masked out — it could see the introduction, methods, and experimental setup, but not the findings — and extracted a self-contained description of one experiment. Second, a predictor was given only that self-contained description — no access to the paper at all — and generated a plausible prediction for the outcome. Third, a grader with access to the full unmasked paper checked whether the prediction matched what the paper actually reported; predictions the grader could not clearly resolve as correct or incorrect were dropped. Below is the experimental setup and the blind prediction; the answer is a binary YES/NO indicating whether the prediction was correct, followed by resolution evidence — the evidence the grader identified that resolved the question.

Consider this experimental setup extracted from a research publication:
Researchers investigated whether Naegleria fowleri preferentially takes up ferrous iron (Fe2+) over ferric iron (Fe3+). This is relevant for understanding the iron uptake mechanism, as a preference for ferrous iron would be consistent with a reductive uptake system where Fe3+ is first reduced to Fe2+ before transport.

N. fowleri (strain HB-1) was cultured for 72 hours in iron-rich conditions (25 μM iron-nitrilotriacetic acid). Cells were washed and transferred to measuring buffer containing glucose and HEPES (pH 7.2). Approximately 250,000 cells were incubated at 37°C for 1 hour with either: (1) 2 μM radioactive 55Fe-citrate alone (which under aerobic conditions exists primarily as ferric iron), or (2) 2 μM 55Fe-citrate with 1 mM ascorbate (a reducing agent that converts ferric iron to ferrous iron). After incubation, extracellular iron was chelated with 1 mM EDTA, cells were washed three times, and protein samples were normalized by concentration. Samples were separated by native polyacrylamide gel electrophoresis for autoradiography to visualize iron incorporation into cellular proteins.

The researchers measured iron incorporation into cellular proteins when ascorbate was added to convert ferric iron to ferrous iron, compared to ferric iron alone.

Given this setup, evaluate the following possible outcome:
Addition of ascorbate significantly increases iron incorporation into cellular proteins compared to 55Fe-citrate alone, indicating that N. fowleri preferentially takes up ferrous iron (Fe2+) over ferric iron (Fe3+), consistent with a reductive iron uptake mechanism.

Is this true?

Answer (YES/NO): YES